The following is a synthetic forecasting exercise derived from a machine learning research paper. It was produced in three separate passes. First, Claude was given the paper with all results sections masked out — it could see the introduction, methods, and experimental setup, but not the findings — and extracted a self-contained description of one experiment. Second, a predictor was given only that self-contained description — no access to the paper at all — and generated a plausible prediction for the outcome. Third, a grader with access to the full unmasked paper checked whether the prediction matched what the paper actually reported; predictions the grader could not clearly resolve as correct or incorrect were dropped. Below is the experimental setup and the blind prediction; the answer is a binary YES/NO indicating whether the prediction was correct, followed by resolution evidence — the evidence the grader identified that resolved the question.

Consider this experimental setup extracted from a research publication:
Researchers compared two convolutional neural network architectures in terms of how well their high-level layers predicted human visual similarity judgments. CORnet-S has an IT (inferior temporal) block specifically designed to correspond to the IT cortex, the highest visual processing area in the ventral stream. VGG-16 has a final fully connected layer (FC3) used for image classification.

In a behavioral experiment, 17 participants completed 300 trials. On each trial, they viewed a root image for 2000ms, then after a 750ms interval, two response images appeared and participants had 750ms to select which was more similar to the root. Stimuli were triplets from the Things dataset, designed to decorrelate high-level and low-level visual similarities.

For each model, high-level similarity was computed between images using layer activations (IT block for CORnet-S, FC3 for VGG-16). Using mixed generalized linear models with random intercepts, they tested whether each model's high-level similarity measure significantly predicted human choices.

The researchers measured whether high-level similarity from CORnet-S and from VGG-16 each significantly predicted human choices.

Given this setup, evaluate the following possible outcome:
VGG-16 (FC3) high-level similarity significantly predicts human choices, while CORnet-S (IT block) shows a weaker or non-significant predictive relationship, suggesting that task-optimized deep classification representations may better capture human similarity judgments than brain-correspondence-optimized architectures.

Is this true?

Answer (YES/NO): NO